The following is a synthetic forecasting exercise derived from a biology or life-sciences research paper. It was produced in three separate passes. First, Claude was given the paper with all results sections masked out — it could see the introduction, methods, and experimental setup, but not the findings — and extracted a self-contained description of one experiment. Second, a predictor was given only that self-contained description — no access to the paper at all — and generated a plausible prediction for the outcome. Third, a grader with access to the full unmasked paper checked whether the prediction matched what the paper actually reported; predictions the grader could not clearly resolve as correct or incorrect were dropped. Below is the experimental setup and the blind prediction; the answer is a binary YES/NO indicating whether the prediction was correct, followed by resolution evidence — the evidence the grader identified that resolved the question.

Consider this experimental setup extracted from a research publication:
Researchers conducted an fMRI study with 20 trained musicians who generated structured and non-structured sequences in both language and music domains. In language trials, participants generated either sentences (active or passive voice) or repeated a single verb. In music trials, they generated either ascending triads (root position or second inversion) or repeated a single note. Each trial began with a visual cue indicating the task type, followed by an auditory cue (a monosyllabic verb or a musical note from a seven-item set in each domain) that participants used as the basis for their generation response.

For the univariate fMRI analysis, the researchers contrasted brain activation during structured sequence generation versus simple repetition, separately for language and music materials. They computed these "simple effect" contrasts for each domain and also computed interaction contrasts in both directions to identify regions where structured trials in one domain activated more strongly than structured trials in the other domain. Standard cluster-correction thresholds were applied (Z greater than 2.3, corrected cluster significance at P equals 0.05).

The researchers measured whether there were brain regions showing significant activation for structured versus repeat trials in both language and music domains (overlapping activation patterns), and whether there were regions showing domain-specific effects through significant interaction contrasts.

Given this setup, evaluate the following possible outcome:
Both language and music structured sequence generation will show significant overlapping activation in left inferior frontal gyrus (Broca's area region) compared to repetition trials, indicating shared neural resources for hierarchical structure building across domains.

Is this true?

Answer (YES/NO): YES